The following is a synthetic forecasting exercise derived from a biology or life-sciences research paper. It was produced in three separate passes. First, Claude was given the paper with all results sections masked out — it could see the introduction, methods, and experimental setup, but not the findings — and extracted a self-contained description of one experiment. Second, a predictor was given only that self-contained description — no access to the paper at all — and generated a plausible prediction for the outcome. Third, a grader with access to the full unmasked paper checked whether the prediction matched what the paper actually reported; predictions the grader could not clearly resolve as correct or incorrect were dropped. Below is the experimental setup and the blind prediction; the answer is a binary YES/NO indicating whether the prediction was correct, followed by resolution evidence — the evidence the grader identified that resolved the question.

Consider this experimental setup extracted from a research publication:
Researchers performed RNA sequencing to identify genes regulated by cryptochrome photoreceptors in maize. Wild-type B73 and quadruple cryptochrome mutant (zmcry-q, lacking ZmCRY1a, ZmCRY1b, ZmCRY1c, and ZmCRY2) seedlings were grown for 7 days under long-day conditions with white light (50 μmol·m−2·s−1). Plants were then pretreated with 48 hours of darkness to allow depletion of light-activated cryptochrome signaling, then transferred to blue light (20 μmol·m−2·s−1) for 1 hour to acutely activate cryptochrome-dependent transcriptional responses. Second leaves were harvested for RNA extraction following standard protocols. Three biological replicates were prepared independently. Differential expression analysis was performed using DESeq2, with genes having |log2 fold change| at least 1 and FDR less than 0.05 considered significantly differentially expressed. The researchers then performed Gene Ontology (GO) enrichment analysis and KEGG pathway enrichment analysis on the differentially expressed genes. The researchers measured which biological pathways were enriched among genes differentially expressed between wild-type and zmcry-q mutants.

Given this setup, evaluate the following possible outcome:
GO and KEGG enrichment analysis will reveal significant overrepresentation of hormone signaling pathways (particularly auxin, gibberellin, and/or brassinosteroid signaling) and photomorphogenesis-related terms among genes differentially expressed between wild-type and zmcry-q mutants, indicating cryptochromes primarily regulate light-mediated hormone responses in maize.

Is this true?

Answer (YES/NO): NO